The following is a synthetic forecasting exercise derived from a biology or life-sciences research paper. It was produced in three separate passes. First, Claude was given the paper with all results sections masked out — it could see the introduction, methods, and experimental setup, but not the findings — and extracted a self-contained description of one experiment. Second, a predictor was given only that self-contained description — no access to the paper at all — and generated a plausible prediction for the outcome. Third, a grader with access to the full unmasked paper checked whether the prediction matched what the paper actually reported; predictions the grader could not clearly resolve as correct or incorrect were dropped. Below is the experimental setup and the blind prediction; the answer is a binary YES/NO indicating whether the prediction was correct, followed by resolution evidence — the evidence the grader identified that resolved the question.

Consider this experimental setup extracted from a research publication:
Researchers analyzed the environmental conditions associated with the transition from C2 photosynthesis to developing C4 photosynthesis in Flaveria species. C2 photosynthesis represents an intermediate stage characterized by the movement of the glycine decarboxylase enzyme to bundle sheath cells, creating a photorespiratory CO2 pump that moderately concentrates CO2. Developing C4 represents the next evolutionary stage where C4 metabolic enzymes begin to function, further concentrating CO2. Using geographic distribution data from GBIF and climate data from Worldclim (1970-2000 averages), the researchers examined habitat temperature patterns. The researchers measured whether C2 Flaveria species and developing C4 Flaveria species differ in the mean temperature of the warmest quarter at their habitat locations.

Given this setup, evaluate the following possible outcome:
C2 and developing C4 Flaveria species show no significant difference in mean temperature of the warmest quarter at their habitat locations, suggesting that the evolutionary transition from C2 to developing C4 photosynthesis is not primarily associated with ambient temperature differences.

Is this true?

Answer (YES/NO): NO